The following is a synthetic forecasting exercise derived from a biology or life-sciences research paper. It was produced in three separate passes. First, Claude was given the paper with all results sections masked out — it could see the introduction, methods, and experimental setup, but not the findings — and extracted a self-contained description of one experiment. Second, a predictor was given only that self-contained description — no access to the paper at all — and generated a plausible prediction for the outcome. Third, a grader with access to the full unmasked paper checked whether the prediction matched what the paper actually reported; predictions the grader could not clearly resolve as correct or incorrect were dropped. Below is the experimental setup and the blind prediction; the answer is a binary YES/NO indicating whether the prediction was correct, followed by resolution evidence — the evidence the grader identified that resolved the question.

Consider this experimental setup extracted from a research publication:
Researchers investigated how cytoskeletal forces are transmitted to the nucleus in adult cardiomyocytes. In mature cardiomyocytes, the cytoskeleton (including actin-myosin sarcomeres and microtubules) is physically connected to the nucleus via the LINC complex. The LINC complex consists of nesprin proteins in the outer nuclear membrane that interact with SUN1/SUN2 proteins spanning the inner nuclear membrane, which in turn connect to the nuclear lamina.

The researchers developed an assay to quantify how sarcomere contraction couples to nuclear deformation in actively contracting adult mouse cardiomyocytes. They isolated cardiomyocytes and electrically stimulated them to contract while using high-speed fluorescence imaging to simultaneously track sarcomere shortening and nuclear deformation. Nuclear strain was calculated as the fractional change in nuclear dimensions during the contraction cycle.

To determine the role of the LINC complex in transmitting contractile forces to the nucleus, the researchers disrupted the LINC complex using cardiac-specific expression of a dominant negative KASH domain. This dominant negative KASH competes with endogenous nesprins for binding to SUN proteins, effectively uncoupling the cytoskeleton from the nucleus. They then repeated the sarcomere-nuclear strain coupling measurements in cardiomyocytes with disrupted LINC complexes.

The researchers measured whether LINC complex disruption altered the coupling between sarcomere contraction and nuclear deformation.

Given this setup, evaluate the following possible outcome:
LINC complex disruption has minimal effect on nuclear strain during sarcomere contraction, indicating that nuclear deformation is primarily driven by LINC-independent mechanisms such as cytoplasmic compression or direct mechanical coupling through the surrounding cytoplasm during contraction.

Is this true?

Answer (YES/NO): YES